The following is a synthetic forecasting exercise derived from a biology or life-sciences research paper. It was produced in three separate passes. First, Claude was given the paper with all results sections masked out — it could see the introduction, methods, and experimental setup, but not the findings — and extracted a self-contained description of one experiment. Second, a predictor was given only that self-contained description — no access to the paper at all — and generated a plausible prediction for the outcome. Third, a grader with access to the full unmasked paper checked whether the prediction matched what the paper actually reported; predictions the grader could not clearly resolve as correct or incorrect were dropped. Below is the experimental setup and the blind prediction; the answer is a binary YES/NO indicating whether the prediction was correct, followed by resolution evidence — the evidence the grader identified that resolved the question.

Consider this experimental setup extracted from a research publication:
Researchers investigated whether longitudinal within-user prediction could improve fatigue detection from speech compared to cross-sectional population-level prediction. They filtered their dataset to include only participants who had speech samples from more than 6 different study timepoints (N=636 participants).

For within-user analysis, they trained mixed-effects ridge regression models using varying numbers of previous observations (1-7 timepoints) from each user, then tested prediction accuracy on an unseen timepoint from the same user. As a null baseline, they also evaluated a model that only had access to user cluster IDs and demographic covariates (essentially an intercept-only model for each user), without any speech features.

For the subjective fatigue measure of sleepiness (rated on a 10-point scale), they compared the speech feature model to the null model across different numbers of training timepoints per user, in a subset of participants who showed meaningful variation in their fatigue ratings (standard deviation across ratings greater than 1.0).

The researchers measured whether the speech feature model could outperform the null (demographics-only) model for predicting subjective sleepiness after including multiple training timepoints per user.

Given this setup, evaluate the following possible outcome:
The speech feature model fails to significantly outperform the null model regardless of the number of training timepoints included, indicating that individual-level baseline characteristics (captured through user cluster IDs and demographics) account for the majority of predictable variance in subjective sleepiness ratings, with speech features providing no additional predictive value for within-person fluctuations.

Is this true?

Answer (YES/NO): NO